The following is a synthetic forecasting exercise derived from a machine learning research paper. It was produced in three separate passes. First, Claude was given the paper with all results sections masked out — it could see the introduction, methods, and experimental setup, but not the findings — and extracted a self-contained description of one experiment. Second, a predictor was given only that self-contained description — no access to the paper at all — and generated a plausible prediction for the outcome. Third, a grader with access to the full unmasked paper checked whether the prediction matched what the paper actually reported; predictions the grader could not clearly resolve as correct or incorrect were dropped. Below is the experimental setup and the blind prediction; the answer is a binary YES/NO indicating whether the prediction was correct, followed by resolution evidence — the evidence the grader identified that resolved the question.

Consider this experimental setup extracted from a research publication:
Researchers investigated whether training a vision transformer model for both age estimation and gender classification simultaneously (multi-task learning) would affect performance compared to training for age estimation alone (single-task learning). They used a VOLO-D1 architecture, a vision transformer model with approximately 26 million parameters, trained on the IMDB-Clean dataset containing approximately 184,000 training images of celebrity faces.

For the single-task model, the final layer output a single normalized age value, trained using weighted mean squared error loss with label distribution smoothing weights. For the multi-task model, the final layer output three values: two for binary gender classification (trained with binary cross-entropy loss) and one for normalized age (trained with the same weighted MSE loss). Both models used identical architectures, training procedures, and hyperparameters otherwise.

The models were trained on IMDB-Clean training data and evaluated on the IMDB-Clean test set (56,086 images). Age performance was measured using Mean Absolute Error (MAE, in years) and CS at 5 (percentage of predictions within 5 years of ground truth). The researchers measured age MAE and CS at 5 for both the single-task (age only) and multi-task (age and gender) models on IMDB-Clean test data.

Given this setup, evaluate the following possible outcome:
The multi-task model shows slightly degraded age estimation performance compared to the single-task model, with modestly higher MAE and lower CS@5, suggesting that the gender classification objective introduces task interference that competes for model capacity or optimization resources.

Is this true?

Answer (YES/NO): NO